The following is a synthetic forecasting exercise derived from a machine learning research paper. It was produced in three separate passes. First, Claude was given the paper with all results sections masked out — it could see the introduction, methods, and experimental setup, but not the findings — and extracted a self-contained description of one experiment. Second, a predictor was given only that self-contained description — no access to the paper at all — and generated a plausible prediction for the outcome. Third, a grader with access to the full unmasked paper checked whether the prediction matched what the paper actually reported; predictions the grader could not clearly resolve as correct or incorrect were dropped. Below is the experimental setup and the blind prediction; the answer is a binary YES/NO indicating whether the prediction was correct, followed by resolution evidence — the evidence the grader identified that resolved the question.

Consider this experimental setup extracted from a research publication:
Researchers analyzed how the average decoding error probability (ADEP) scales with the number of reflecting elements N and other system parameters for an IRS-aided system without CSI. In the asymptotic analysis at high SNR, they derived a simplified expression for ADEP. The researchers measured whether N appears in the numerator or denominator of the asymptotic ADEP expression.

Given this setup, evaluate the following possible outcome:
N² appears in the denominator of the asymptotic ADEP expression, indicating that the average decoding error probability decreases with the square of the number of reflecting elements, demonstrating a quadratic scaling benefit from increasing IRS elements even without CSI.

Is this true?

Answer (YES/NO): NO